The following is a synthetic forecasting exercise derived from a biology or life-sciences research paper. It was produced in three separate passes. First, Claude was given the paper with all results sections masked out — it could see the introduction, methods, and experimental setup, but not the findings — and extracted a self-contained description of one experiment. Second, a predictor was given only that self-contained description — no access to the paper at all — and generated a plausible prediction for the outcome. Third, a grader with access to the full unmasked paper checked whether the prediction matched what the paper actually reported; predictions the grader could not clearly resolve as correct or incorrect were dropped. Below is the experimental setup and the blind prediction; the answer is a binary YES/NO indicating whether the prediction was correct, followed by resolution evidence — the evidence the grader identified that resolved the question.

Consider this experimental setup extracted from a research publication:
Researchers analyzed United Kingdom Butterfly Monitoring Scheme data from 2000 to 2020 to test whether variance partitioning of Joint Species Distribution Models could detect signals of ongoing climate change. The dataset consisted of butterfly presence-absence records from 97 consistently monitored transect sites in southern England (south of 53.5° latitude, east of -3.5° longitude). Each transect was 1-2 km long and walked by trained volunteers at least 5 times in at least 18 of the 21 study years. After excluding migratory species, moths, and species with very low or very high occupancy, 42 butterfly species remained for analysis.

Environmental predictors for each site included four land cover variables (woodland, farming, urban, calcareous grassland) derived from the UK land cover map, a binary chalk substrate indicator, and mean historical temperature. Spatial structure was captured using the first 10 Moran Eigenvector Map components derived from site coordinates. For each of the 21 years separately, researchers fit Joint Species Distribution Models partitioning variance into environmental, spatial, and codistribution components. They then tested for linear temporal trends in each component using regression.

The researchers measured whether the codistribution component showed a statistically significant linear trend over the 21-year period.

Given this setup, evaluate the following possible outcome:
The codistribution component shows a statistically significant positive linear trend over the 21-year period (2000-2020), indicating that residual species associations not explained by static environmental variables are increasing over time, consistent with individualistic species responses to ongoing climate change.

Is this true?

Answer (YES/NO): NO